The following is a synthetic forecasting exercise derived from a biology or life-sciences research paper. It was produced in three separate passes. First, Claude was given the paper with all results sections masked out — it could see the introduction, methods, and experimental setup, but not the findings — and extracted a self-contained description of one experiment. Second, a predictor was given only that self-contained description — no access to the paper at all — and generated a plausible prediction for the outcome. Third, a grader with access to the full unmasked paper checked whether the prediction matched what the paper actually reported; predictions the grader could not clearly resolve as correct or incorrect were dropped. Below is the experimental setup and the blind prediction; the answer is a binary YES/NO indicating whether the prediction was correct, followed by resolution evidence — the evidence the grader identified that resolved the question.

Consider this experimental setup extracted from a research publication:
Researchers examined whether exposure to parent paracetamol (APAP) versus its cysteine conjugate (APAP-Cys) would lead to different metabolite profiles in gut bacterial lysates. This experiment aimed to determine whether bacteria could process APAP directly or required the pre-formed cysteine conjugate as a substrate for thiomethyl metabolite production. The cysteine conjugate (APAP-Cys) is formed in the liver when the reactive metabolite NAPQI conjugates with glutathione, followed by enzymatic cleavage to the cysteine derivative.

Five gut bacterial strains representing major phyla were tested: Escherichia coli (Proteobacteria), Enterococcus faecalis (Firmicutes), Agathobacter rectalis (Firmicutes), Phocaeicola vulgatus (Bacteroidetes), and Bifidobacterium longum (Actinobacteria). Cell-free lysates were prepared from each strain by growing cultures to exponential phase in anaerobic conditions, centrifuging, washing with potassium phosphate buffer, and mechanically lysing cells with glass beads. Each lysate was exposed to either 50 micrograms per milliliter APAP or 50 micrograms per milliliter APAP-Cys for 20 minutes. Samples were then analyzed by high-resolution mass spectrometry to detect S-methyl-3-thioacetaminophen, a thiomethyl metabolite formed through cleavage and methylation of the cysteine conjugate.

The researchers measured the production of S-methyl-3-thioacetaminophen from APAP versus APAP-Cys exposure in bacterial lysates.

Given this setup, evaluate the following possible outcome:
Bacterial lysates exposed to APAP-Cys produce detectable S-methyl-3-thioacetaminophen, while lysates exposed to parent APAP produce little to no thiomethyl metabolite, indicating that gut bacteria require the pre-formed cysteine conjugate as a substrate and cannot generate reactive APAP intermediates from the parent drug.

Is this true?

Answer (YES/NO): NO